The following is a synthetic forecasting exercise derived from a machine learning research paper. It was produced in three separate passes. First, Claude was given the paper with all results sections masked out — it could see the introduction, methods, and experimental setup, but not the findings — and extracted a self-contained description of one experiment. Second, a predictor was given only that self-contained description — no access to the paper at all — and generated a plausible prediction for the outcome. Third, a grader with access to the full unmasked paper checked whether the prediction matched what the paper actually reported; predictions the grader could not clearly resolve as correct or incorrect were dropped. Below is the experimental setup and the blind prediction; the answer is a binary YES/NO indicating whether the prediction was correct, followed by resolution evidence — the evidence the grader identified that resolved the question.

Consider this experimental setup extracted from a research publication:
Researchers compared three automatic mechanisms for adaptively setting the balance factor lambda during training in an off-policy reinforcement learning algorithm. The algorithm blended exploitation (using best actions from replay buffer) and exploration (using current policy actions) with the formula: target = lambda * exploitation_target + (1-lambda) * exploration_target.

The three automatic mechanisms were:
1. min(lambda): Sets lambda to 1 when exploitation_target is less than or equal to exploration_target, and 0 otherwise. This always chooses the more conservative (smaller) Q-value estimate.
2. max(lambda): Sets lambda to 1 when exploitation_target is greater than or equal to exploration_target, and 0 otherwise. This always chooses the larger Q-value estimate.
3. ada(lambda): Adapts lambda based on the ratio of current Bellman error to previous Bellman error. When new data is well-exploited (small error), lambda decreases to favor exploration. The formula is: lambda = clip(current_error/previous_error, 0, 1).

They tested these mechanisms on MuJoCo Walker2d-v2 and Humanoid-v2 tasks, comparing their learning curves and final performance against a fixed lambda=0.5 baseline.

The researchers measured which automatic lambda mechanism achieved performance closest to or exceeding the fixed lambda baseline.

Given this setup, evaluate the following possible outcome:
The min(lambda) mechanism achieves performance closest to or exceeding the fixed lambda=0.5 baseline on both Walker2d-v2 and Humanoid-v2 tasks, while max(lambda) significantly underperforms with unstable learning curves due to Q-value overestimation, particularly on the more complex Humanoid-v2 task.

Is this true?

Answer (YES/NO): NO